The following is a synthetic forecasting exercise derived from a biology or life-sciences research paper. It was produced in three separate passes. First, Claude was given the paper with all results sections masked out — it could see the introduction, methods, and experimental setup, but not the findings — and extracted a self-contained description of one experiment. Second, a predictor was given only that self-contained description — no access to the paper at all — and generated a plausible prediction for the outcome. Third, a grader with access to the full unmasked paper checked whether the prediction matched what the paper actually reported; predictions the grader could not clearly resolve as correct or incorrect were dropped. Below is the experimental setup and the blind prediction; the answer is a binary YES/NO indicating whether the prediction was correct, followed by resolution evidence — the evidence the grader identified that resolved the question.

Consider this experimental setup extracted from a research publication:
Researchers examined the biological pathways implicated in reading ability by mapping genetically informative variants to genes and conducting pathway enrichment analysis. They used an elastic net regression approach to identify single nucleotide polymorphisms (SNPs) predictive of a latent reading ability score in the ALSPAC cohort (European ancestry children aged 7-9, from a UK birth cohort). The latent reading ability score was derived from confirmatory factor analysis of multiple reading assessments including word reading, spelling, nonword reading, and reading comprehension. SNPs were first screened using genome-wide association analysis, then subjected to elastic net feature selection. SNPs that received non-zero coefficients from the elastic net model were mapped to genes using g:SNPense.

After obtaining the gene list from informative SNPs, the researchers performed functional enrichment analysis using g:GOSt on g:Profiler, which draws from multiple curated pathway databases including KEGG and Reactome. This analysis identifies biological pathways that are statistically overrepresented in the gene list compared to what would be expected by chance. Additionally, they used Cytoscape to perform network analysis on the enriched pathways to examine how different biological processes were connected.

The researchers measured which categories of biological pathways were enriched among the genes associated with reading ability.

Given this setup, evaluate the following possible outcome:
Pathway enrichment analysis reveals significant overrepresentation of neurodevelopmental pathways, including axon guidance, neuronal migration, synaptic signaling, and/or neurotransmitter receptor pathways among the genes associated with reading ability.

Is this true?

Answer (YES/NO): NO